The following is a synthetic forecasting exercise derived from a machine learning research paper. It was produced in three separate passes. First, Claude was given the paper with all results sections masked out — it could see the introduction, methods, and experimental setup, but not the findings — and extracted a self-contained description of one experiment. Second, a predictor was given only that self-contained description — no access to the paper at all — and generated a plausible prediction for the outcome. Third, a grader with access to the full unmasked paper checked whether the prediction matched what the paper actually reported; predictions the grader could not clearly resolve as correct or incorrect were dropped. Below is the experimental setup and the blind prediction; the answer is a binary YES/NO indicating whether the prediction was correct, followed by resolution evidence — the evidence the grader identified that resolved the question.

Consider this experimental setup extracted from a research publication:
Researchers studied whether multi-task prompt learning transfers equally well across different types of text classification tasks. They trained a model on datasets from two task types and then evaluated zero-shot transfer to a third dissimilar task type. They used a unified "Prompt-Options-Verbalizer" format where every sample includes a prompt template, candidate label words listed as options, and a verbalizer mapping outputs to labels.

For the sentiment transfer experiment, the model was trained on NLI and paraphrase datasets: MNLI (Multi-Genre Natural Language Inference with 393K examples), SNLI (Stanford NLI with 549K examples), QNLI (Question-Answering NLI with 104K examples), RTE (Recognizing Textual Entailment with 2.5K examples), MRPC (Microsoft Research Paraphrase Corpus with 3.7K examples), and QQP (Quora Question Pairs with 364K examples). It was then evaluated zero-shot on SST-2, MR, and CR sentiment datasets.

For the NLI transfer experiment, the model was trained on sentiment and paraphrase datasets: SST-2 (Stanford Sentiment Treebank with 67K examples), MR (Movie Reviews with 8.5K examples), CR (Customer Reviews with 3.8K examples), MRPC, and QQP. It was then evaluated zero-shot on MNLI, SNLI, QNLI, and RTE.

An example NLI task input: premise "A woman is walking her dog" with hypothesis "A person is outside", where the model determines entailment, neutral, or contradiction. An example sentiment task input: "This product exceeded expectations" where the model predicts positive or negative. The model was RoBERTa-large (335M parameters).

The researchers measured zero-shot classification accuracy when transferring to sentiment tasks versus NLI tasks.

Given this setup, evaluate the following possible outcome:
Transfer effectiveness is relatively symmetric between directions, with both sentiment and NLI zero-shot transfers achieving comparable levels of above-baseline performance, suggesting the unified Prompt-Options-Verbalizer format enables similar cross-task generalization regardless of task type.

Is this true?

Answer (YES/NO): NO